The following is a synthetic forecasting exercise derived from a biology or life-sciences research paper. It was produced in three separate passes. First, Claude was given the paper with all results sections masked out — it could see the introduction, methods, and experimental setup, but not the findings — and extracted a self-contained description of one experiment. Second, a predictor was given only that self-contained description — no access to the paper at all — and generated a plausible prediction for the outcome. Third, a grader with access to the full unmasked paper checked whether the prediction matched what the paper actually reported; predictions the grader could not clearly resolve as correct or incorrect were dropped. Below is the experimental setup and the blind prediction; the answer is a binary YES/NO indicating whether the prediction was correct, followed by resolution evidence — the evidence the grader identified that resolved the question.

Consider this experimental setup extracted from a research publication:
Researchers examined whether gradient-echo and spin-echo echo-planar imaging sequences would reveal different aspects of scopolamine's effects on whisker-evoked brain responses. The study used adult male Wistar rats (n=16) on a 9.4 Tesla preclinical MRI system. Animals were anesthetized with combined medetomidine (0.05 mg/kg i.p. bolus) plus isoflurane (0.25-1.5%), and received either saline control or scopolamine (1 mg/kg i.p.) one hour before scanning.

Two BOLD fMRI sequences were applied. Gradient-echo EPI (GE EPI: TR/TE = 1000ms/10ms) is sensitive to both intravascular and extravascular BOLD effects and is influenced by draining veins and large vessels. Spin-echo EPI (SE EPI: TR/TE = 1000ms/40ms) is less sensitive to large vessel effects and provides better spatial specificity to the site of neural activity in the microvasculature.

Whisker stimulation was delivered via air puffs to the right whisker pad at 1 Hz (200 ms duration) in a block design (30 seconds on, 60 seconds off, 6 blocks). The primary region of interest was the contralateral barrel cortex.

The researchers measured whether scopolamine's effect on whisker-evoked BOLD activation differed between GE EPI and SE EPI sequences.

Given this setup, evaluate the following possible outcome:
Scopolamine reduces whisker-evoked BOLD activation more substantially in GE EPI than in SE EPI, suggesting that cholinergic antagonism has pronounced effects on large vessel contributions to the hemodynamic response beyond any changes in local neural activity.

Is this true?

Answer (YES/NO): YES